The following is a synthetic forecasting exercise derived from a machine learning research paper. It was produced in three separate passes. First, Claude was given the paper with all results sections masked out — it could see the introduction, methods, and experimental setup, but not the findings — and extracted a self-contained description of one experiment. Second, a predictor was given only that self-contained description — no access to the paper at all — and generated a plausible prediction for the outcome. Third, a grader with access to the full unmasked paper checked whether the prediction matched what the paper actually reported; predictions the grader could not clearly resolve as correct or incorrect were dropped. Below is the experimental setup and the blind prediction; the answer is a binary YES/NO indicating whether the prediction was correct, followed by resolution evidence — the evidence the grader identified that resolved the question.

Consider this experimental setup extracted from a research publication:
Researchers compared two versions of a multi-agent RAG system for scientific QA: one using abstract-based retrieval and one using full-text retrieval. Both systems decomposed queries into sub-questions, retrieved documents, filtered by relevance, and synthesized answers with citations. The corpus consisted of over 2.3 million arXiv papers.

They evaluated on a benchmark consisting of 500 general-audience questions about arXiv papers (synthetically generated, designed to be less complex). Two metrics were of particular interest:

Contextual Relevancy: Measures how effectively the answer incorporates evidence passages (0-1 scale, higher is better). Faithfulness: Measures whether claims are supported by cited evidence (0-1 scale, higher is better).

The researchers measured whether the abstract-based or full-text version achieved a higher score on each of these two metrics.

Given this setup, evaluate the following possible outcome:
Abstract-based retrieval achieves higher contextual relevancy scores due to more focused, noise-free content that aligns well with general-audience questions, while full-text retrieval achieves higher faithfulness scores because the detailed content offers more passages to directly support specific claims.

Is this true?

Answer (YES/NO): YES